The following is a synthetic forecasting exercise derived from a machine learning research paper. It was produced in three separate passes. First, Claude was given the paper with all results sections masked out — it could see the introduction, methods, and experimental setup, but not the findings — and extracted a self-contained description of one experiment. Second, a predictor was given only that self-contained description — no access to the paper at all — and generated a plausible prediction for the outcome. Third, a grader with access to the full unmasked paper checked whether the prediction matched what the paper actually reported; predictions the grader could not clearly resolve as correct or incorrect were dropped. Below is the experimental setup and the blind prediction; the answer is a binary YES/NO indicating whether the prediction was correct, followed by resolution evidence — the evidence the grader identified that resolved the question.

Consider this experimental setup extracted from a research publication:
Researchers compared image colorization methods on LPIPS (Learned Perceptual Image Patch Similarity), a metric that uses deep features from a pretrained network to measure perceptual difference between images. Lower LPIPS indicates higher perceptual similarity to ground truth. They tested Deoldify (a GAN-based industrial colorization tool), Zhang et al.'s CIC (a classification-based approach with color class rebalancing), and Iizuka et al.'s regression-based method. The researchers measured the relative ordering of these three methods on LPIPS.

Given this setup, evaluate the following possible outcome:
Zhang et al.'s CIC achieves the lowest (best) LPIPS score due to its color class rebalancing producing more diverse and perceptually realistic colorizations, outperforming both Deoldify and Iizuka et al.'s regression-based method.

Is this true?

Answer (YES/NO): NO